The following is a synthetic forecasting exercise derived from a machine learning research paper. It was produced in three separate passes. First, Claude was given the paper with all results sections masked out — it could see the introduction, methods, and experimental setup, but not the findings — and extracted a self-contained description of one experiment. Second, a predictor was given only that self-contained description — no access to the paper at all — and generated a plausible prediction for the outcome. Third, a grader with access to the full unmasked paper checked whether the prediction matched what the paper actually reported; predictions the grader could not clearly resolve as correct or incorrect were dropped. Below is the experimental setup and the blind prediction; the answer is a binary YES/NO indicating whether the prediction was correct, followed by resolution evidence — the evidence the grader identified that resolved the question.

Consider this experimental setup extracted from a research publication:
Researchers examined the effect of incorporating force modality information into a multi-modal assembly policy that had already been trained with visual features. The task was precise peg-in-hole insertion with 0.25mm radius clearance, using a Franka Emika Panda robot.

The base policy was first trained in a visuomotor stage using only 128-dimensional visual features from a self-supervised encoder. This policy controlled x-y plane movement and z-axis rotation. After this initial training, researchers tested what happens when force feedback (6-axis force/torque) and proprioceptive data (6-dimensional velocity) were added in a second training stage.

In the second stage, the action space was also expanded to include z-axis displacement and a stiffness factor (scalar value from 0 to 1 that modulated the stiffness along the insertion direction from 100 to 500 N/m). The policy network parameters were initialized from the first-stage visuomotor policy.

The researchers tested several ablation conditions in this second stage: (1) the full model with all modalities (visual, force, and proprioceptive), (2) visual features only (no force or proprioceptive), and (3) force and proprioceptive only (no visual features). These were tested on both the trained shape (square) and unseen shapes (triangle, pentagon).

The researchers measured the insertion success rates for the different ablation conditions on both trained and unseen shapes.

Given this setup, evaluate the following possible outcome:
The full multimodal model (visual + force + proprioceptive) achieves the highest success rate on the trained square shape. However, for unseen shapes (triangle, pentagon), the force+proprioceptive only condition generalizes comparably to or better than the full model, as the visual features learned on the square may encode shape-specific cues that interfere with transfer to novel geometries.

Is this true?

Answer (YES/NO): NO